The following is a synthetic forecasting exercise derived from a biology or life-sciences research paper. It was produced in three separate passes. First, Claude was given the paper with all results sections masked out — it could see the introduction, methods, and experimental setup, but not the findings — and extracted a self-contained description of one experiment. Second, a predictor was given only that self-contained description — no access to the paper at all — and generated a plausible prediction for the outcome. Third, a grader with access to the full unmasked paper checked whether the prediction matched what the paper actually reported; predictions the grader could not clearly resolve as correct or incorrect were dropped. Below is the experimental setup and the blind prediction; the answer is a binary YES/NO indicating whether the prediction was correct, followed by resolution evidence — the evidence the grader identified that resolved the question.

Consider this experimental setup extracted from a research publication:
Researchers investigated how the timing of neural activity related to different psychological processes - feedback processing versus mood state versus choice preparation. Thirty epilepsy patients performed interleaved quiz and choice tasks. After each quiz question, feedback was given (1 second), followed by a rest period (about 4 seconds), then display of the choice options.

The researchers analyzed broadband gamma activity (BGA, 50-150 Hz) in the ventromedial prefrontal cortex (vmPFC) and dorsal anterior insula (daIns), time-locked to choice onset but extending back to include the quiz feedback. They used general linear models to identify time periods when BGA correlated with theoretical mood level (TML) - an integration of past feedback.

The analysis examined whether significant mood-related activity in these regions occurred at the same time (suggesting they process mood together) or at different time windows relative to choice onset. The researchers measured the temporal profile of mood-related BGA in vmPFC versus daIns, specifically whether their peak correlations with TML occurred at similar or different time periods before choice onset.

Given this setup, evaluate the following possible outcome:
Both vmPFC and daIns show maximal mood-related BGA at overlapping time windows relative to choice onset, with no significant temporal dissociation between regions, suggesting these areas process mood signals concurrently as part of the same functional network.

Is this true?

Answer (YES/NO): NO